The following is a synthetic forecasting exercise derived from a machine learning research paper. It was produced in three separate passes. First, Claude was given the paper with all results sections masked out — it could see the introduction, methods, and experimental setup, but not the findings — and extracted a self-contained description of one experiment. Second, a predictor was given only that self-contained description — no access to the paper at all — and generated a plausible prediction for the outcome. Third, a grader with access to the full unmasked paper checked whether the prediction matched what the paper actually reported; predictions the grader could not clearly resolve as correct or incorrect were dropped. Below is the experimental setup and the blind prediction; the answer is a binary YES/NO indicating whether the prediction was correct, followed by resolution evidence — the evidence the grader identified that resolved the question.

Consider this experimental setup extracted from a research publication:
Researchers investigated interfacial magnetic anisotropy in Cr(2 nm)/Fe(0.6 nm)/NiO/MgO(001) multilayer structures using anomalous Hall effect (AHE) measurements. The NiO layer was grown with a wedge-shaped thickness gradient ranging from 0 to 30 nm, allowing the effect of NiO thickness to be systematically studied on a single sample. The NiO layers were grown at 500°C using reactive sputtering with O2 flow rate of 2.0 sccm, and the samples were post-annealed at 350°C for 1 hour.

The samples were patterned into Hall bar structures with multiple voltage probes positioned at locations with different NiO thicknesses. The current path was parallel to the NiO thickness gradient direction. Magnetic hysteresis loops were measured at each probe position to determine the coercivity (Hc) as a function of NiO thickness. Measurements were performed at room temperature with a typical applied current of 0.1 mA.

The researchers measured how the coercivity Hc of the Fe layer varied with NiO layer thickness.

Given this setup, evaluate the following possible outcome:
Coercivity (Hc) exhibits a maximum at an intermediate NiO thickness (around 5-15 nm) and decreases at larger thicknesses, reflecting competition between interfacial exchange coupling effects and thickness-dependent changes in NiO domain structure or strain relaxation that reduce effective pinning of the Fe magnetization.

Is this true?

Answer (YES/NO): NO